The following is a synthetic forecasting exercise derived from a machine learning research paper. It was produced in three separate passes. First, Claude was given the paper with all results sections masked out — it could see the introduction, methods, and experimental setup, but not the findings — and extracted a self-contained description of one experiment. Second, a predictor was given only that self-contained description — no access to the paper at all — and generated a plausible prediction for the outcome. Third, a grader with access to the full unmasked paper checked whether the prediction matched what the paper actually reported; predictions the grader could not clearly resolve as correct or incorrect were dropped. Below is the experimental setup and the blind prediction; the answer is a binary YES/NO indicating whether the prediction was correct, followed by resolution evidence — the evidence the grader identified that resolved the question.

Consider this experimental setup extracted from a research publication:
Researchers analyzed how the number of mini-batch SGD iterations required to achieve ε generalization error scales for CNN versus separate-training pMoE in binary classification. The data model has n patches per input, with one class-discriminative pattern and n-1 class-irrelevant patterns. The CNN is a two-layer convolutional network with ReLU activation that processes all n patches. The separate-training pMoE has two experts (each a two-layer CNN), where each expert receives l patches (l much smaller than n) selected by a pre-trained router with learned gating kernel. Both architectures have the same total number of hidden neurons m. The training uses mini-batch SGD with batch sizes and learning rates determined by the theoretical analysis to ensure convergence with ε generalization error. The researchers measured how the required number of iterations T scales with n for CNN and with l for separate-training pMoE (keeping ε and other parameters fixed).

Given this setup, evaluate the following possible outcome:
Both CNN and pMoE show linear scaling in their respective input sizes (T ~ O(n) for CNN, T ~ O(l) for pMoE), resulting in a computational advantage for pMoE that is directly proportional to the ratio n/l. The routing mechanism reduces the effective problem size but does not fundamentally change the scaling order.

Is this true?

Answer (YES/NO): NO